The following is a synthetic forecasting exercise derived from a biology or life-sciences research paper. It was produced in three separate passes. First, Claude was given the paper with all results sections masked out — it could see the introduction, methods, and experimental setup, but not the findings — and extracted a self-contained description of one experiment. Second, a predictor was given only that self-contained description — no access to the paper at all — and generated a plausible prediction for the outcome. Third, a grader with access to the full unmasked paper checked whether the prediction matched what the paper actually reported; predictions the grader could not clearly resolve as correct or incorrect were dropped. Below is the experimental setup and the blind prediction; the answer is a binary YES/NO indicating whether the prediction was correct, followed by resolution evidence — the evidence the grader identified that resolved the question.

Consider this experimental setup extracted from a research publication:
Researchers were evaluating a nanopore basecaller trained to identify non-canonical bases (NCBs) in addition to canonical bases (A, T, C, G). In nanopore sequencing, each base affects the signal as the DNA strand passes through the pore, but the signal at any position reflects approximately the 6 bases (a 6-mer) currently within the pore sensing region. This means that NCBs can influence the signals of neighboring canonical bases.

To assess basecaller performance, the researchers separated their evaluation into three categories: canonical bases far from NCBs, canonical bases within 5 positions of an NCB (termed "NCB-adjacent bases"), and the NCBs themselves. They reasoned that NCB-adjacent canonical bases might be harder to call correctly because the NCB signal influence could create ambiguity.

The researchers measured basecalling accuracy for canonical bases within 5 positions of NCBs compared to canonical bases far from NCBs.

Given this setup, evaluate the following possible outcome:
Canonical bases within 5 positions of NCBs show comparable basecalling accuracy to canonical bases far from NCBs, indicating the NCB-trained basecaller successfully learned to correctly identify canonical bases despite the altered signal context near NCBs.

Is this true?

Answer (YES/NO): YES